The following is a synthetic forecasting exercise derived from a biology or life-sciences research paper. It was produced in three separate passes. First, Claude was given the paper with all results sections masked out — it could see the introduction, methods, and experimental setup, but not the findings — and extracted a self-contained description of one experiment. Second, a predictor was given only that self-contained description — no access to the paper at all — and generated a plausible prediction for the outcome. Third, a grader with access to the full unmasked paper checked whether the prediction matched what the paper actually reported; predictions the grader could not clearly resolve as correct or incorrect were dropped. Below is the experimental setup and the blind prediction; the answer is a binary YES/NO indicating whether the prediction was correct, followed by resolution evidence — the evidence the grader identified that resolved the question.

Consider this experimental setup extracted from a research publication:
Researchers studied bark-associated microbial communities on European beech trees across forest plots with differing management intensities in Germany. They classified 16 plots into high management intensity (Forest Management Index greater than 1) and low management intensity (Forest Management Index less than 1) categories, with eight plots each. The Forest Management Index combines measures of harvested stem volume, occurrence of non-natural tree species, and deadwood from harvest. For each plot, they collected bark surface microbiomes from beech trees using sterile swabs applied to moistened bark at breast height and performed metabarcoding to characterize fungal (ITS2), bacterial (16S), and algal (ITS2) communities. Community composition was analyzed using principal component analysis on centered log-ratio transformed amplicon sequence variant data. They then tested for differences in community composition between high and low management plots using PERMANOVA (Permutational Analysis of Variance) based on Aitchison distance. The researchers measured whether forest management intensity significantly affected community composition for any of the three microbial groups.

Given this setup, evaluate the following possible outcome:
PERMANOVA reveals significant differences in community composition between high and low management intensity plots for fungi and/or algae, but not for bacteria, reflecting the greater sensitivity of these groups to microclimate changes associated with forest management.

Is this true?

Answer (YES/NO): NO